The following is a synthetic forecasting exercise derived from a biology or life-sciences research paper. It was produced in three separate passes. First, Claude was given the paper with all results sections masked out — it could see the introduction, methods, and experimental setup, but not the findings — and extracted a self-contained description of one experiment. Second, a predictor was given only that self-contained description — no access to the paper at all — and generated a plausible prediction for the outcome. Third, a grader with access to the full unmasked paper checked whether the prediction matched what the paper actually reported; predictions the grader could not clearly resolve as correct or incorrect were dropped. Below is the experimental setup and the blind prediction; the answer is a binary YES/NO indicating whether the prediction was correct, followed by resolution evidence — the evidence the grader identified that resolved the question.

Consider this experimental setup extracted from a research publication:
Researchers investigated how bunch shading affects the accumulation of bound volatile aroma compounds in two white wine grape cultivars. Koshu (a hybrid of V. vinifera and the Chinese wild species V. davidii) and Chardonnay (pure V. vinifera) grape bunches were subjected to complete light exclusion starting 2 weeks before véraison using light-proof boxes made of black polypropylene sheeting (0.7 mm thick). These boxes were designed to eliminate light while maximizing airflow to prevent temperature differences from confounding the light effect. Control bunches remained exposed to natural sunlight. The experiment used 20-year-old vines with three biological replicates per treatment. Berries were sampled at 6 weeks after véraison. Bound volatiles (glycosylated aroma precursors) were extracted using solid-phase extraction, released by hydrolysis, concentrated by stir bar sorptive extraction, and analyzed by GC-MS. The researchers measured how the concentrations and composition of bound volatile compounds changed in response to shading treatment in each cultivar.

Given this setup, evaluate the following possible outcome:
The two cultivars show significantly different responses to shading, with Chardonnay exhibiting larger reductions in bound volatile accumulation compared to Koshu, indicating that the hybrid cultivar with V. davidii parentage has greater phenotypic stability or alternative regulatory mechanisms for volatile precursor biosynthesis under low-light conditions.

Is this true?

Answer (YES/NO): NO